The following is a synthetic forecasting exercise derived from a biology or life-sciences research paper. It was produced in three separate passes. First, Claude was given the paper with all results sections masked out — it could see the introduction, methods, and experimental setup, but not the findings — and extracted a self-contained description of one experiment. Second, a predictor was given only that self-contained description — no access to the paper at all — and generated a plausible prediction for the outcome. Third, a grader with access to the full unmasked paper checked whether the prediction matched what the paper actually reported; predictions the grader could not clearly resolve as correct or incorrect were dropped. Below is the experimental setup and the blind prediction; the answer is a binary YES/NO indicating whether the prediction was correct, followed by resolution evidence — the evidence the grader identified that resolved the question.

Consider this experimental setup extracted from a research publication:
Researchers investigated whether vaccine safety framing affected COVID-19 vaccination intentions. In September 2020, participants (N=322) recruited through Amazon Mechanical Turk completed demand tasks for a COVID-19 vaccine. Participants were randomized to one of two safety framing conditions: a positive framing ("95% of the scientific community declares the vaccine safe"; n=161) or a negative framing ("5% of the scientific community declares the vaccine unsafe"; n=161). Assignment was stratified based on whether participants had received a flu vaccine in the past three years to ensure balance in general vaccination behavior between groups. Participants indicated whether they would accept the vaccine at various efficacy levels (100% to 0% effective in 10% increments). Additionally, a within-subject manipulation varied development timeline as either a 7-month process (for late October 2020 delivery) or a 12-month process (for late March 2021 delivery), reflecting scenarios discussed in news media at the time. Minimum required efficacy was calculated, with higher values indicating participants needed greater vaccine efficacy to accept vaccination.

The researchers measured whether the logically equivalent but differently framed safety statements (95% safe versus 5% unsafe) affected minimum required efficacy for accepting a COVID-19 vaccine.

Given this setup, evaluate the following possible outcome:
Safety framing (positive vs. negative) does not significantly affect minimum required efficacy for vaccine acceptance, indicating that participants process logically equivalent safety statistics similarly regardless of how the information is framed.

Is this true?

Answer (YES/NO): NO